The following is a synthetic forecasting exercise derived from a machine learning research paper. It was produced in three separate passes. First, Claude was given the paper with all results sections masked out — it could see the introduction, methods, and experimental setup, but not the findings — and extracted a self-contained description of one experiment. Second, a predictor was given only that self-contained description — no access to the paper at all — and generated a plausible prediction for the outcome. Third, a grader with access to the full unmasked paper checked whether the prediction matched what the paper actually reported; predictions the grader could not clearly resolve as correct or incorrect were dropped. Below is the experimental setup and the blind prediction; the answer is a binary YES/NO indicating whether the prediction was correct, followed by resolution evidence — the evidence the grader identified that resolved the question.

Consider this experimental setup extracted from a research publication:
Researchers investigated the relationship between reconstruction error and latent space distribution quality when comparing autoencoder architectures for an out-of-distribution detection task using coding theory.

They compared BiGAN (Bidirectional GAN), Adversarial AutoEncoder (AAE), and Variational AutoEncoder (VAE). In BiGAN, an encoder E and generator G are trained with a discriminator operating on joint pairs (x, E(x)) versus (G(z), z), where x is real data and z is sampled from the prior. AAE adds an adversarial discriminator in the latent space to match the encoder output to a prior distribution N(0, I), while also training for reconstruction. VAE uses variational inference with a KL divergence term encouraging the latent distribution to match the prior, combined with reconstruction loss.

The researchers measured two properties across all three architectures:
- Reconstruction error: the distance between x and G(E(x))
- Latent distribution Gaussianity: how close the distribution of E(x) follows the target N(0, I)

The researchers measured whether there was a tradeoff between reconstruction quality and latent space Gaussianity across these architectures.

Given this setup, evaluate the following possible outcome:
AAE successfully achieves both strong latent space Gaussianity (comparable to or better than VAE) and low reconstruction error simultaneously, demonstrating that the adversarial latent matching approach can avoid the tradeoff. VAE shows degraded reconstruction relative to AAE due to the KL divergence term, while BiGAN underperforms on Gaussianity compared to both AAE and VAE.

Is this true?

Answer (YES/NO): NO